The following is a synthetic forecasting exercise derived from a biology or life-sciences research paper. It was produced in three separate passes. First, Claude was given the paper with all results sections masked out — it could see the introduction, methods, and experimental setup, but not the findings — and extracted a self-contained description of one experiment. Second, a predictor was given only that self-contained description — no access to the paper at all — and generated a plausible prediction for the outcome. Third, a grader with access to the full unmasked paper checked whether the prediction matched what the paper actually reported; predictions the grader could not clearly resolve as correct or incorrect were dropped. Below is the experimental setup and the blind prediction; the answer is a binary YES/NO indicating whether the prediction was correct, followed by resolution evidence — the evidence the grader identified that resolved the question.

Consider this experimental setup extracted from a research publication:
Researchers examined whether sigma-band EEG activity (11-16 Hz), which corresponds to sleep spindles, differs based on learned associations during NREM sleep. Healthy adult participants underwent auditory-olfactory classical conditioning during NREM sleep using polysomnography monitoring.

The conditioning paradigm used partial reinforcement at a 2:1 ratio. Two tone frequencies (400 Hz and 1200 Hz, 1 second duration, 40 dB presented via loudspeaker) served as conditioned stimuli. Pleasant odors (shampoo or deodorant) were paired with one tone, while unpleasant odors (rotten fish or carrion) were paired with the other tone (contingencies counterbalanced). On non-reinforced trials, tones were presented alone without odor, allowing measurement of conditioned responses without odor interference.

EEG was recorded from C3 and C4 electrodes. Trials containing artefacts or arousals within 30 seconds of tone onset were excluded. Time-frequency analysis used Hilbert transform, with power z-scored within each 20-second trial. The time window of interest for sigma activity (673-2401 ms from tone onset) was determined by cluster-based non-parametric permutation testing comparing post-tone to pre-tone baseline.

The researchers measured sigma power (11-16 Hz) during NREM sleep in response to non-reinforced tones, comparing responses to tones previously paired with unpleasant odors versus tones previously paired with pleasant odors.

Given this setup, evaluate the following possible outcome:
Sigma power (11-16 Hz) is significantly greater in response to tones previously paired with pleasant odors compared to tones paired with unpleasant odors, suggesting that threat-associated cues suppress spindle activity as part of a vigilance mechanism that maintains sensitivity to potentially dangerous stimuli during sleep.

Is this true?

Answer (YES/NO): NO